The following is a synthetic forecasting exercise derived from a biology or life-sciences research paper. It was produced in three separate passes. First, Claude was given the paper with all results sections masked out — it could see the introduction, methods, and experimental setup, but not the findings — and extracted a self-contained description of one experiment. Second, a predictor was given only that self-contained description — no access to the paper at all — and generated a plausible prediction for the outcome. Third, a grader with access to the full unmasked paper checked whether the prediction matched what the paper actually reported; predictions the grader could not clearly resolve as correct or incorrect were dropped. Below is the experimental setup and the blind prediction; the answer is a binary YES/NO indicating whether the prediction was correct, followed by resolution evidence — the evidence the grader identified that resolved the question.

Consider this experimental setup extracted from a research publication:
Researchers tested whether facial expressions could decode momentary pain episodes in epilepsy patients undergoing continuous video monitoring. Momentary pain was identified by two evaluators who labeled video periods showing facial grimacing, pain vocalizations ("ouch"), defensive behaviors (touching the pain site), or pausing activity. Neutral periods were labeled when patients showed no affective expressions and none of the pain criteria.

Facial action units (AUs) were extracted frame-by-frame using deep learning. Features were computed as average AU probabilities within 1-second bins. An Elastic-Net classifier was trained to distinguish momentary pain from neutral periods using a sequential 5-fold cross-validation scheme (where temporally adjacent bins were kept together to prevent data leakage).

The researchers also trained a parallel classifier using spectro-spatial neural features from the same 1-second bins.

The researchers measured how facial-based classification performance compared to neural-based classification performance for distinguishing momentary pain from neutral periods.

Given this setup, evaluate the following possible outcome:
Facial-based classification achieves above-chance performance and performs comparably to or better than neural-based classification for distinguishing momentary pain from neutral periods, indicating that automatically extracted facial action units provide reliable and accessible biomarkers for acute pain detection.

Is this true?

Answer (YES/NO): NO